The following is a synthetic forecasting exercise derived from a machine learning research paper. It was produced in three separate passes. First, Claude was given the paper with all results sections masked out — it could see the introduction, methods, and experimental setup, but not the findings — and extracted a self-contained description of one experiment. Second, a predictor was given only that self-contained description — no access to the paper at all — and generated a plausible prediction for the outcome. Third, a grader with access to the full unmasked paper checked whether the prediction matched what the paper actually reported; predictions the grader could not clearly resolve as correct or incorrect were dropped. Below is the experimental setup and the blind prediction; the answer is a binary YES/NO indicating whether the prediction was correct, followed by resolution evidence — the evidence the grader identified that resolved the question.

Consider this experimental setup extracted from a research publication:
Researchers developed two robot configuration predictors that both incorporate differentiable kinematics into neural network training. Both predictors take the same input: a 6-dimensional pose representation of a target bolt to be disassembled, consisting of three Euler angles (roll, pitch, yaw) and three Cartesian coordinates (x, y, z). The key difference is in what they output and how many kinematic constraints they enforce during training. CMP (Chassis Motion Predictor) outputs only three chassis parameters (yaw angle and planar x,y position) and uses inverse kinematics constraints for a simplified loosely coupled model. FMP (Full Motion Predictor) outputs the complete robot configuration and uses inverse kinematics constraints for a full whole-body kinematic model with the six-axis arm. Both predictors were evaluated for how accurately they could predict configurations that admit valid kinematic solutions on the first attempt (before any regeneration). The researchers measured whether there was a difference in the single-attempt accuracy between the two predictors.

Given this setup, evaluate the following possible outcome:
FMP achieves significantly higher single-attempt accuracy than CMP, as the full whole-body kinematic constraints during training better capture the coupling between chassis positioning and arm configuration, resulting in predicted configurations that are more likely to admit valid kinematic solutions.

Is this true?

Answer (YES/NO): NO